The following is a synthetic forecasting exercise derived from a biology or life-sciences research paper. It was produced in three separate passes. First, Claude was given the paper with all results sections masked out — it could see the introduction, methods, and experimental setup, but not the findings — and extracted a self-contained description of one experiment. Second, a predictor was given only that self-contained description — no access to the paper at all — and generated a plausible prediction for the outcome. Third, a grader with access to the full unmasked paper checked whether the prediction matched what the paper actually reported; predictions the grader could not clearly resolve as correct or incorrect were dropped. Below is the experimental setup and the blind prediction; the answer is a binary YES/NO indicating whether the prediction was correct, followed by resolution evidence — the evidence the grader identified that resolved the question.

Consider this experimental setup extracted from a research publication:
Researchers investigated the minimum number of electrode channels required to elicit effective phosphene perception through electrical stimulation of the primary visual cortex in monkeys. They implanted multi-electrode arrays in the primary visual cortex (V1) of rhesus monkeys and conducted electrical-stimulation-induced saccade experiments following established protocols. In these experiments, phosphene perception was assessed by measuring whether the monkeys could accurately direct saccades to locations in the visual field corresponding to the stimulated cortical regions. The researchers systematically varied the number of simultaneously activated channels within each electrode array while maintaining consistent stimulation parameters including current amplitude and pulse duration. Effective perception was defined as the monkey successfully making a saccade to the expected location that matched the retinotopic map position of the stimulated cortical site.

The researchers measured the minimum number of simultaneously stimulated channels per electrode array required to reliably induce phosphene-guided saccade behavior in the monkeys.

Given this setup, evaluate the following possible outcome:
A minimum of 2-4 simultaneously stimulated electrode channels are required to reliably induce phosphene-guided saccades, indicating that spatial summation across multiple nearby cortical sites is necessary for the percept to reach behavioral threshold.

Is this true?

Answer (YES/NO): NO